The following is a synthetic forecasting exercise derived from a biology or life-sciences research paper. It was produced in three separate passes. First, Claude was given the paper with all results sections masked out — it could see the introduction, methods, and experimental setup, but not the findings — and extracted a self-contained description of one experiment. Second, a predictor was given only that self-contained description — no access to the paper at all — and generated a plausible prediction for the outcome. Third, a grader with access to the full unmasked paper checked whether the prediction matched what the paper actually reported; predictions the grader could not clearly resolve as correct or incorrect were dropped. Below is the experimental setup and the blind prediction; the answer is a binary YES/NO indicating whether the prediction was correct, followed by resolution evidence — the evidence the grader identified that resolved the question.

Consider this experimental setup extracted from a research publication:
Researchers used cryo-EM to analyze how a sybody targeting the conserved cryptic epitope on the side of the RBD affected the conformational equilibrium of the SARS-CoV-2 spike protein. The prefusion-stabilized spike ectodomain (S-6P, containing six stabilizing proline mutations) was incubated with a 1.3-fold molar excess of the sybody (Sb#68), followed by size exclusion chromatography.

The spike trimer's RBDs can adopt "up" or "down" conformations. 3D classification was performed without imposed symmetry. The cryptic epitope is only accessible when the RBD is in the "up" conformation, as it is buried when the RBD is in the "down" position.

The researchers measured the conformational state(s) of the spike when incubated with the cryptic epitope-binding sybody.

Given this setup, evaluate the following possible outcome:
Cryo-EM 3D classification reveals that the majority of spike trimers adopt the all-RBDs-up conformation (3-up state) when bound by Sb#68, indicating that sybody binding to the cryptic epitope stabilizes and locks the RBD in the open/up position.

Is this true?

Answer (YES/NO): NO